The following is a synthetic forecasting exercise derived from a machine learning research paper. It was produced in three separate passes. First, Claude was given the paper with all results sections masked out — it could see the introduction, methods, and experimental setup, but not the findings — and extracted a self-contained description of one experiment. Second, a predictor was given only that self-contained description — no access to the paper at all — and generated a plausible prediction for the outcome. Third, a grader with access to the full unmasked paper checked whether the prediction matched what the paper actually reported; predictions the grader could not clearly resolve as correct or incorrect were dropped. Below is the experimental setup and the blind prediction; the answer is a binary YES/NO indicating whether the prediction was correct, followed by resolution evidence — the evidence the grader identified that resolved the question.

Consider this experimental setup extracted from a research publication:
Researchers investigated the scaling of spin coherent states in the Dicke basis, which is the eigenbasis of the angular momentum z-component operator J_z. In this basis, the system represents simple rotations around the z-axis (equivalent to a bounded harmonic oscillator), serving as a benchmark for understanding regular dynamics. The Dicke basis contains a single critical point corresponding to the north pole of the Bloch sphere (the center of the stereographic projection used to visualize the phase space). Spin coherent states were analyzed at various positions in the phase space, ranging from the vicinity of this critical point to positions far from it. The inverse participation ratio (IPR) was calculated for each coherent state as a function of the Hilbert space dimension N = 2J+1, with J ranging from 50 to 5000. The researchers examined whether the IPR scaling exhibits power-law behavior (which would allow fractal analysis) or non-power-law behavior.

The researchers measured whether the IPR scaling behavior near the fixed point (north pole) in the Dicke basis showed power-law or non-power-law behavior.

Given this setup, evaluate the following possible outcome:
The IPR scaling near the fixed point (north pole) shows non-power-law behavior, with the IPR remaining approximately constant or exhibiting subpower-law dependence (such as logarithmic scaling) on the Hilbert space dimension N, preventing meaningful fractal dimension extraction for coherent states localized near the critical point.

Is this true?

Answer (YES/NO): YES